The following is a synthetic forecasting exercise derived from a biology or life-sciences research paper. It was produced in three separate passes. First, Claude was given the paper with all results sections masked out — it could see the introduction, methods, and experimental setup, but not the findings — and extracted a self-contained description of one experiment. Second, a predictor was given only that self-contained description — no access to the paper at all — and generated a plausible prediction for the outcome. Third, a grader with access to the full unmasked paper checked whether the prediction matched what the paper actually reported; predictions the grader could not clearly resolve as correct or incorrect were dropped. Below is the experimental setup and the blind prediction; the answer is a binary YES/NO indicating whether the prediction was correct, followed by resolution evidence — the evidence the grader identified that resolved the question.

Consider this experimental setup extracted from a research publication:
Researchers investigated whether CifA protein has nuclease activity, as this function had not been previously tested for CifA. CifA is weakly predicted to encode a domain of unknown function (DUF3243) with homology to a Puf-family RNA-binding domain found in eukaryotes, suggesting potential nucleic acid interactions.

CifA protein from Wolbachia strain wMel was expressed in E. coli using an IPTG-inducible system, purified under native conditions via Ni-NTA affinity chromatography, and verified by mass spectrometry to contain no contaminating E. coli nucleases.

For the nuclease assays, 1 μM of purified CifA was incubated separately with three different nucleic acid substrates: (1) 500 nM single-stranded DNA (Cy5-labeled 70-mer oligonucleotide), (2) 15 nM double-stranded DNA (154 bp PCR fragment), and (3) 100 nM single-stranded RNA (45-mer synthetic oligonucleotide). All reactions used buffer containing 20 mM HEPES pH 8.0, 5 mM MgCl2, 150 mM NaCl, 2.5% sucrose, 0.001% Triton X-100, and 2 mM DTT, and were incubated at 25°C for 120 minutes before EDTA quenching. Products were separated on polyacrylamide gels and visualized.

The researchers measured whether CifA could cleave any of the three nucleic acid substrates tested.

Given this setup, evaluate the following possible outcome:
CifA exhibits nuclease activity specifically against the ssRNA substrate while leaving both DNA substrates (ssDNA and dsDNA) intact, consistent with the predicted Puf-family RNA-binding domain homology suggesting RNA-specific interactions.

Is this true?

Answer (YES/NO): NO